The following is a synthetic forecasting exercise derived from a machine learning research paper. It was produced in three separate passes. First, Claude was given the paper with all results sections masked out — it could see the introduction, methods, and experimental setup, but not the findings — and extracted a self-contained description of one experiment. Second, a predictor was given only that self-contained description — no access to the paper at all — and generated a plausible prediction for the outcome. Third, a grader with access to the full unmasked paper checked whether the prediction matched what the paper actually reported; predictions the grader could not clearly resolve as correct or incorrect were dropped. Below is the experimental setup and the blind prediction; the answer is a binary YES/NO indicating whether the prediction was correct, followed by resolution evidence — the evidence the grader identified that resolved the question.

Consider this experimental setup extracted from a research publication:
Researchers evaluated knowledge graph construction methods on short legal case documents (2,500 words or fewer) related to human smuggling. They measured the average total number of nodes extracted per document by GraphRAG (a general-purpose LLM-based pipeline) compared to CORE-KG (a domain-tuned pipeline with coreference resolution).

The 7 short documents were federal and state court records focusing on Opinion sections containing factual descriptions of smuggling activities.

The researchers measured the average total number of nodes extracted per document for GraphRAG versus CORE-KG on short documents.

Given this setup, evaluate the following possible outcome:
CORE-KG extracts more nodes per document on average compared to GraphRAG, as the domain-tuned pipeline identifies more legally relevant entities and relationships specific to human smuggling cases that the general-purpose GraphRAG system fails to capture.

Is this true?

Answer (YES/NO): NO